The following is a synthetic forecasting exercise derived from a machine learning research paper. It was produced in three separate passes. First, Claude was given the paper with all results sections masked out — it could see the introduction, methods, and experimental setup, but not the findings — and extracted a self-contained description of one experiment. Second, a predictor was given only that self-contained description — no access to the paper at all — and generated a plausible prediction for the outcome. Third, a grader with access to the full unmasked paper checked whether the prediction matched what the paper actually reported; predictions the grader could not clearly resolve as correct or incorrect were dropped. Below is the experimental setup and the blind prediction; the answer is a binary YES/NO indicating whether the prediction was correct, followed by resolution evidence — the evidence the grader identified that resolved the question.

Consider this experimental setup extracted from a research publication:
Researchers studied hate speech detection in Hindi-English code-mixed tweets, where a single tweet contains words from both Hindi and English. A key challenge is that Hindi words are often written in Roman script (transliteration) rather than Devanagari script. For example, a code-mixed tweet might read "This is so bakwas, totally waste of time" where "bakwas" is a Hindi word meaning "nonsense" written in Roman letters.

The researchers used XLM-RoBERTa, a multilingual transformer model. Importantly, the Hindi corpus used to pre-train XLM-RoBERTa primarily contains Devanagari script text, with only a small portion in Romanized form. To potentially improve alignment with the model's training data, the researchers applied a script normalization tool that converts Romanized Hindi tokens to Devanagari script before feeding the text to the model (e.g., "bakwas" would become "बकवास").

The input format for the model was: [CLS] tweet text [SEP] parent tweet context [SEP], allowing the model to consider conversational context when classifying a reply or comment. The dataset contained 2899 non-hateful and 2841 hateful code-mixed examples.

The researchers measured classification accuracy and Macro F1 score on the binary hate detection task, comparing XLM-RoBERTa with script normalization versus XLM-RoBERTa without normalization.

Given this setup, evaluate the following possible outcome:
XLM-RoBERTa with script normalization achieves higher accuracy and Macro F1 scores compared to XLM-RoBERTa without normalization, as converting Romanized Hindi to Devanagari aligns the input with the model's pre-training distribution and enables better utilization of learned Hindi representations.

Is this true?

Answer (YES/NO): YES